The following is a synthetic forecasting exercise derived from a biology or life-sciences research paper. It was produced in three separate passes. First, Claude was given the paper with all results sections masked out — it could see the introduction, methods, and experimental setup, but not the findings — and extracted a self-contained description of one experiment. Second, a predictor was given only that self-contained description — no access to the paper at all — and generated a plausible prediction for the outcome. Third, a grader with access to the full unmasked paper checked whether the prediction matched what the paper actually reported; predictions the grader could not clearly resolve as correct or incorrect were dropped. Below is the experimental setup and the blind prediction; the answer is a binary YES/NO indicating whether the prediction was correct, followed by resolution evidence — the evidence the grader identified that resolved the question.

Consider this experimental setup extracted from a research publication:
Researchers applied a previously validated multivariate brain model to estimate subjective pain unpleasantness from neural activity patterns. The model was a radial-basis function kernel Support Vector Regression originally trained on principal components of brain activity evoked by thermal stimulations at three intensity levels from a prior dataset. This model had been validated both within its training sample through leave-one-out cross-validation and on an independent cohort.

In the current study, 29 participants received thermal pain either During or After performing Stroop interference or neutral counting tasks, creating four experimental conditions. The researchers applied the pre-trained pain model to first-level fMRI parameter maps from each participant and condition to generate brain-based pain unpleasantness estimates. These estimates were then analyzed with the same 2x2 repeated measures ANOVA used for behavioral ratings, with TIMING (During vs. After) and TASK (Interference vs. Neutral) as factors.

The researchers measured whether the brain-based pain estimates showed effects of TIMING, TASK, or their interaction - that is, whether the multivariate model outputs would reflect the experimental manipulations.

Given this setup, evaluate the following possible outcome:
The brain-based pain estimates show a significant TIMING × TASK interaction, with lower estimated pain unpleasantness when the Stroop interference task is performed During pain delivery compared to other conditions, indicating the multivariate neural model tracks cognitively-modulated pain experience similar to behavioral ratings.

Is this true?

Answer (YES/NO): NO